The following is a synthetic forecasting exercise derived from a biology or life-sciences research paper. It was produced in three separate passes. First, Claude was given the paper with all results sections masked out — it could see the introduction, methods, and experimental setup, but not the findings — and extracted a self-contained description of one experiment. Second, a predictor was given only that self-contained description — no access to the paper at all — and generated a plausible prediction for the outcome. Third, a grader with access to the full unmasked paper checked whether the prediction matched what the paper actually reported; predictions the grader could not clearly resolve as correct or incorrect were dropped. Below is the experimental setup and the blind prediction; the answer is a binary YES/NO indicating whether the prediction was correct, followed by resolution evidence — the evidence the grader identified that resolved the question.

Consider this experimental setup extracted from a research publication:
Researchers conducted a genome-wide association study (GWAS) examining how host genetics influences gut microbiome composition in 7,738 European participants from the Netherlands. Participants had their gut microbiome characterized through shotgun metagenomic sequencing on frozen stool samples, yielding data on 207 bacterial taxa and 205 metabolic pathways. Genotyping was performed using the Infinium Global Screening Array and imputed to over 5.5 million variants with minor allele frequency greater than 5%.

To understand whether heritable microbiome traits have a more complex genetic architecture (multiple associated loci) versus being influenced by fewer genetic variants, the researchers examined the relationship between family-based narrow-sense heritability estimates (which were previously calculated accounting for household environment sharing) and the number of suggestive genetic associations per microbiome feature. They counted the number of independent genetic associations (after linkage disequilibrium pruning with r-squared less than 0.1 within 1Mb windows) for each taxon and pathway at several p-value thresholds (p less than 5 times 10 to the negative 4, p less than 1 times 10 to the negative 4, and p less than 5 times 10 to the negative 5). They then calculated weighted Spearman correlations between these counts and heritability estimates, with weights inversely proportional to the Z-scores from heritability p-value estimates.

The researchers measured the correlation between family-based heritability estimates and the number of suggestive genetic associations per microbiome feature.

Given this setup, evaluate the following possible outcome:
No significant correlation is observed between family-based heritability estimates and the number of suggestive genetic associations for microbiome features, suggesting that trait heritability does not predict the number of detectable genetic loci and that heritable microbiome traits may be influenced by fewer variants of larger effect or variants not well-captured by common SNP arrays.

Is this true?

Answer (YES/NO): NO